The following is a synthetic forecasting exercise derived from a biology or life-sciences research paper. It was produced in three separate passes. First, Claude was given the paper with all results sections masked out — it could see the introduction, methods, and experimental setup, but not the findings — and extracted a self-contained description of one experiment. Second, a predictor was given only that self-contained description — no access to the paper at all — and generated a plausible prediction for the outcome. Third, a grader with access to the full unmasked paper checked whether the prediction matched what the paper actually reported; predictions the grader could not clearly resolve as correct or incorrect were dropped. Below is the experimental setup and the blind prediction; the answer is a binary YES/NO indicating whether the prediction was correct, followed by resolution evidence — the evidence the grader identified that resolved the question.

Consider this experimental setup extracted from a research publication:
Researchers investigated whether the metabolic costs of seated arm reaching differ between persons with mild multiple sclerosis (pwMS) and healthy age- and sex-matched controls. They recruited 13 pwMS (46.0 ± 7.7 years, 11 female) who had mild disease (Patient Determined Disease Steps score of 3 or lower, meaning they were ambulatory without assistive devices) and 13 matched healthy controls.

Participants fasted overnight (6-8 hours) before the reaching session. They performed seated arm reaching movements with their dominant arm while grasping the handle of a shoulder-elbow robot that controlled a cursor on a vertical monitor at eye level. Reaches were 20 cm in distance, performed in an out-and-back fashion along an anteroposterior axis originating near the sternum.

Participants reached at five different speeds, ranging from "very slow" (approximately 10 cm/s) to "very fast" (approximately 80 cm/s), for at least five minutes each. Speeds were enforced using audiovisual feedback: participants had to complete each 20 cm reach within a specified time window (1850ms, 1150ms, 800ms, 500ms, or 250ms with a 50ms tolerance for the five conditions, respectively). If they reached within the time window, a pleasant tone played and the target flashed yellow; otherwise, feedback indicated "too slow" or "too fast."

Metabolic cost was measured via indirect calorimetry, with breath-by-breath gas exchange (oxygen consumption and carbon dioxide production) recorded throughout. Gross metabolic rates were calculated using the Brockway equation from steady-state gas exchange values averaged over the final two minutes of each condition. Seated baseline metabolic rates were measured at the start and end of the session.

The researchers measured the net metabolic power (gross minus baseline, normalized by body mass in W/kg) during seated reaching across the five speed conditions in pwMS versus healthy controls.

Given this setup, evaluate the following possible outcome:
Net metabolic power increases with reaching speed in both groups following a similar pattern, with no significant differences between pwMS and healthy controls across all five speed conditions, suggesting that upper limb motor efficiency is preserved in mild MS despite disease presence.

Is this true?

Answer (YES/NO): YES